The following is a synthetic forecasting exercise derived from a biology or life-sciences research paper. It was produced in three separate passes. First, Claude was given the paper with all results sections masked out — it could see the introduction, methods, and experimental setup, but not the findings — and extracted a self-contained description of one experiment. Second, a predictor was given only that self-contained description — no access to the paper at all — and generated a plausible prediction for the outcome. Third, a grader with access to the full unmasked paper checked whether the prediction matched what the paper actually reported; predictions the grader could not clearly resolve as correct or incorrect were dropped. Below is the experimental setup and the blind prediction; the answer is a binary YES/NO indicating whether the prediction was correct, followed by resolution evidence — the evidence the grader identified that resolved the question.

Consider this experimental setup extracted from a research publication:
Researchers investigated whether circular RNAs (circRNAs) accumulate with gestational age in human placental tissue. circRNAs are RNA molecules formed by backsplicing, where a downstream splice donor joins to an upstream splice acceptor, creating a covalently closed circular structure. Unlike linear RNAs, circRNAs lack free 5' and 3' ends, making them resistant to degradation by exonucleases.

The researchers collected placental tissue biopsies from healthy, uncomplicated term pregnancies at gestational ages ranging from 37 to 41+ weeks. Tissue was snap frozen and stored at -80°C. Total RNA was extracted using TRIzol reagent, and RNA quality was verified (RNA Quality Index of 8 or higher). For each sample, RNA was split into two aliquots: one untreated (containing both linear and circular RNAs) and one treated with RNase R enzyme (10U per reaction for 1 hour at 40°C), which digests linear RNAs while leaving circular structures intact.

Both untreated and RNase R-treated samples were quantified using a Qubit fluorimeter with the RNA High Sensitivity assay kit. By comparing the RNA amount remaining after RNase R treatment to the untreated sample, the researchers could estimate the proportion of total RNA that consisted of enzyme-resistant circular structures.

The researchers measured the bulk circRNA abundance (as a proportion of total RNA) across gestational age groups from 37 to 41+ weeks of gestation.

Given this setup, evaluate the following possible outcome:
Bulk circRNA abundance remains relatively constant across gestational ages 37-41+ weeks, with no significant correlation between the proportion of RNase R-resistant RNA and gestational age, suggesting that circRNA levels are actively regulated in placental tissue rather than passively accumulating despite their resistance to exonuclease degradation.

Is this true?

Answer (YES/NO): YES